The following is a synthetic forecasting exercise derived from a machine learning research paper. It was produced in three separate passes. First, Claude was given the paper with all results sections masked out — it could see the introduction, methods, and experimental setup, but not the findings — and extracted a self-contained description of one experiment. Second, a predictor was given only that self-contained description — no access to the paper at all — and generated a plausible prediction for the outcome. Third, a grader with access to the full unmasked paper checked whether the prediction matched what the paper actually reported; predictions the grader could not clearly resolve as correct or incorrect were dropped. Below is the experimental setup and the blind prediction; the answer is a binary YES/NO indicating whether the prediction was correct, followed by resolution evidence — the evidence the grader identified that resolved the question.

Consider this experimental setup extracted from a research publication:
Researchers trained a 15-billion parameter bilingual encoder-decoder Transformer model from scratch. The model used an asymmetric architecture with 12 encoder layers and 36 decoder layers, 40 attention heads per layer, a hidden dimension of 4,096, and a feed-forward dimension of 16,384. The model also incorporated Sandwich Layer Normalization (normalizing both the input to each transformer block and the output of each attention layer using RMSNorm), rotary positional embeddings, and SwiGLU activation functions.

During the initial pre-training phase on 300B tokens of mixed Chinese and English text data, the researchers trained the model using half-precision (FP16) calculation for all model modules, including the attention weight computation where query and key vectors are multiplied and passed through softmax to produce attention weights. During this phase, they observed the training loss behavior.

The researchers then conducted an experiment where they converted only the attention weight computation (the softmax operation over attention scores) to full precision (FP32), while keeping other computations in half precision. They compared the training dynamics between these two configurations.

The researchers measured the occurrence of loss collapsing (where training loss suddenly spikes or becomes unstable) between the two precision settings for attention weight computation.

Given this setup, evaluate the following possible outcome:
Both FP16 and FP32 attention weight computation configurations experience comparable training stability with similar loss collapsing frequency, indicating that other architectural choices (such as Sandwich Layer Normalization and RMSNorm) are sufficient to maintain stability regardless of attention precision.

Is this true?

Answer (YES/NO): NO